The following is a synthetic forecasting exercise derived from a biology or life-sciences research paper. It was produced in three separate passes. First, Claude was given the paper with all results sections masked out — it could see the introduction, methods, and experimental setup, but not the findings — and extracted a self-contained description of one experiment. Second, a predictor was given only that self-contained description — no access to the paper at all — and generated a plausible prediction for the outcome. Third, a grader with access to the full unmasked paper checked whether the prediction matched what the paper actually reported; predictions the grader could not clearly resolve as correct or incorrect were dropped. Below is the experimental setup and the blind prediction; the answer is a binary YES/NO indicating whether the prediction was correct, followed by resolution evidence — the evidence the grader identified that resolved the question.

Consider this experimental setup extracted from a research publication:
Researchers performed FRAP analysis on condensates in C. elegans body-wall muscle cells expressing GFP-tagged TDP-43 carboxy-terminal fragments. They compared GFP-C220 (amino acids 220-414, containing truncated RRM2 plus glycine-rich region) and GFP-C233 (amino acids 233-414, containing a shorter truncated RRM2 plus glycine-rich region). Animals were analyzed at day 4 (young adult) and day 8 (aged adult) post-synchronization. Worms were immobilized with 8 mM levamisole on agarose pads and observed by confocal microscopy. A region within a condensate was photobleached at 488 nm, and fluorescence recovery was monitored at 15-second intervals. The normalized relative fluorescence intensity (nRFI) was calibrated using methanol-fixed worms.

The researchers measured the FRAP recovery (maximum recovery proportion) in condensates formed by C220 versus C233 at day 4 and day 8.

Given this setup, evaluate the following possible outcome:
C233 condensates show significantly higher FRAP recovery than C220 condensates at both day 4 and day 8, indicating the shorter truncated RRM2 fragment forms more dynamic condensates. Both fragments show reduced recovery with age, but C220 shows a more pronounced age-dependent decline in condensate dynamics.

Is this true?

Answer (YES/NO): NO